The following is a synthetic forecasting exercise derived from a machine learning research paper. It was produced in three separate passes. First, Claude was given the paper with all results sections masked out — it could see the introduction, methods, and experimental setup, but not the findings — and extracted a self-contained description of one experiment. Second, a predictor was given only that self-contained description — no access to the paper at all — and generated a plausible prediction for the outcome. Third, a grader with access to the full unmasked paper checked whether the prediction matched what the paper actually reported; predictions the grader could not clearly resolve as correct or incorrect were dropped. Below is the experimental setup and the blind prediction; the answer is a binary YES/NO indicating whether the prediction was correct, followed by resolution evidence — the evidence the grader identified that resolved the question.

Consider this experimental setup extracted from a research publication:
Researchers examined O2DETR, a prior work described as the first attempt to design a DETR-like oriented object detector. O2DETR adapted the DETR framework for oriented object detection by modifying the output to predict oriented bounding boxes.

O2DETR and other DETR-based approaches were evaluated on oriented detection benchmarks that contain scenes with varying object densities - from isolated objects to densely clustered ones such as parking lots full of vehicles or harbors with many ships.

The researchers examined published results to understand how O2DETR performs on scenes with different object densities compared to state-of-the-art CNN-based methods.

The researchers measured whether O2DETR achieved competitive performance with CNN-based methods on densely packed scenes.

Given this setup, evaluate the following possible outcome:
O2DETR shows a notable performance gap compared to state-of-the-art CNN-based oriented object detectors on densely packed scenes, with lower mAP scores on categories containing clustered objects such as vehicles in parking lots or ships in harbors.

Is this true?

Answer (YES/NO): YES